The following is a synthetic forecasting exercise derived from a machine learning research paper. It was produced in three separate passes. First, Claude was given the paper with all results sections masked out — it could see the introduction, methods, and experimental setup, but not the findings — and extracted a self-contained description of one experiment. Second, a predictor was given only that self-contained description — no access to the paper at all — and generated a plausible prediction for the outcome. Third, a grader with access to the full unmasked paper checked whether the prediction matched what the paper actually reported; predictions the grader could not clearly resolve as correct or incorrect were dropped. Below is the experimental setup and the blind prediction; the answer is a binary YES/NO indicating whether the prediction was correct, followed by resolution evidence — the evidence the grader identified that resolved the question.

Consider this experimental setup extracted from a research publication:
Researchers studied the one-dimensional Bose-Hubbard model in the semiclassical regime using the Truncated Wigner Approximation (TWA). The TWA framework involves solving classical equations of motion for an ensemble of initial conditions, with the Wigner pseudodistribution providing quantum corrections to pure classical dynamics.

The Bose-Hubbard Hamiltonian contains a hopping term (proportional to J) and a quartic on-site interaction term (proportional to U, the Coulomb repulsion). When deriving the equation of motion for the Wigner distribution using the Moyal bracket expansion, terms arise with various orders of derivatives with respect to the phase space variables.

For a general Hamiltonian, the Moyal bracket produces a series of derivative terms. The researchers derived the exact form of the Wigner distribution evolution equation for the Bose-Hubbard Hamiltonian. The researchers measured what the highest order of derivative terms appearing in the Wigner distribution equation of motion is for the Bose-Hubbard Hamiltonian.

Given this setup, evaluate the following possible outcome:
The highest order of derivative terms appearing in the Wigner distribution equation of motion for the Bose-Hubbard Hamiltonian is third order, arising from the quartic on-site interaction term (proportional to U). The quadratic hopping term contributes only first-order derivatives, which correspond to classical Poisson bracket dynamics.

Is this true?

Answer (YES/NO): YES